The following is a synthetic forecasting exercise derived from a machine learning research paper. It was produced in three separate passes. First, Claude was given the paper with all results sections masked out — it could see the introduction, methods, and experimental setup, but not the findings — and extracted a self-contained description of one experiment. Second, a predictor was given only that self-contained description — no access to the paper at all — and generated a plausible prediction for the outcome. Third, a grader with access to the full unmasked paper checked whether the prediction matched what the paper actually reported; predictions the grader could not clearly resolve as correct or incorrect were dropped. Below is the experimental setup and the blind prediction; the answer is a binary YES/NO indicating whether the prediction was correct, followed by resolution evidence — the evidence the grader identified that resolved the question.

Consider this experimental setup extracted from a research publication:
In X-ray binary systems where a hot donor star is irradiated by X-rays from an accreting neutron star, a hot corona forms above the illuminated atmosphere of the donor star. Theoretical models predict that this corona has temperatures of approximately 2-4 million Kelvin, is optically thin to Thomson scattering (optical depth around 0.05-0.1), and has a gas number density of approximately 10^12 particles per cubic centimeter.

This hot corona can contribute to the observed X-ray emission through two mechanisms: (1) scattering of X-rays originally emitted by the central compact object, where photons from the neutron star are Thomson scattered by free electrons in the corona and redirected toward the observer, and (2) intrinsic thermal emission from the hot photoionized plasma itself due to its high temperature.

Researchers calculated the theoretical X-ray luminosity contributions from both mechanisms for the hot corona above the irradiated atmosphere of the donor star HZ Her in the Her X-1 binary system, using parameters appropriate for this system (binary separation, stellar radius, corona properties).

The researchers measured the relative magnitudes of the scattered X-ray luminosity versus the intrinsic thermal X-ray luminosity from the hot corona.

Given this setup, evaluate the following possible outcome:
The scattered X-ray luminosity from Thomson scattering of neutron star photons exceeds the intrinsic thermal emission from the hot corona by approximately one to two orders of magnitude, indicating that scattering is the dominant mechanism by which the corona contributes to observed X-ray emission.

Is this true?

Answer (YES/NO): NO